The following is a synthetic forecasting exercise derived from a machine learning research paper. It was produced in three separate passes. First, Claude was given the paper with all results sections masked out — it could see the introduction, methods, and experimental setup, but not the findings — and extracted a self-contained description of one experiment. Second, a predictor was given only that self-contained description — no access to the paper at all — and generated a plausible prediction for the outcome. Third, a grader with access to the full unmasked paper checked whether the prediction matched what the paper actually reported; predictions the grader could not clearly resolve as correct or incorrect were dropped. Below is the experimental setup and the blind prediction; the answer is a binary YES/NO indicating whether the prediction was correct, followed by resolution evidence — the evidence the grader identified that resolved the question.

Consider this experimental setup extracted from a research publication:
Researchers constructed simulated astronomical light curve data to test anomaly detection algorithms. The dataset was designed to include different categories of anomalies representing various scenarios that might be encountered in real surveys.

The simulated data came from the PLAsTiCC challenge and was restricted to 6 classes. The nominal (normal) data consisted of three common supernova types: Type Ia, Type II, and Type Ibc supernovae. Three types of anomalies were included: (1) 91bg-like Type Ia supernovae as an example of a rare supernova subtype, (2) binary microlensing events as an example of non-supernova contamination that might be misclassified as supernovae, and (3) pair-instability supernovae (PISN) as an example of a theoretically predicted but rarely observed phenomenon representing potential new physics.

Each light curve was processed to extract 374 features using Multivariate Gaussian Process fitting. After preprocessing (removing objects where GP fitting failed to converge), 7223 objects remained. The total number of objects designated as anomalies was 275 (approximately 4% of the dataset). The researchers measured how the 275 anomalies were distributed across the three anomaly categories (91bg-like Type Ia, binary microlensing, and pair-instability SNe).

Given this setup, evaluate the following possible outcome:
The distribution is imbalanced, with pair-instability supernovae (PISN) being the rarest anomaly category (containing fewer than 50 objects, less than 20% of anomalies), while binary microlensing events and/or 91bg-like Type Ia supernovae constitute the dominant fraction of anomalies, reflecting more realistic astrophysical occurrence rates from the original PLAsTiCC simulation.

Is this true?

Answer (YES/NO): NO